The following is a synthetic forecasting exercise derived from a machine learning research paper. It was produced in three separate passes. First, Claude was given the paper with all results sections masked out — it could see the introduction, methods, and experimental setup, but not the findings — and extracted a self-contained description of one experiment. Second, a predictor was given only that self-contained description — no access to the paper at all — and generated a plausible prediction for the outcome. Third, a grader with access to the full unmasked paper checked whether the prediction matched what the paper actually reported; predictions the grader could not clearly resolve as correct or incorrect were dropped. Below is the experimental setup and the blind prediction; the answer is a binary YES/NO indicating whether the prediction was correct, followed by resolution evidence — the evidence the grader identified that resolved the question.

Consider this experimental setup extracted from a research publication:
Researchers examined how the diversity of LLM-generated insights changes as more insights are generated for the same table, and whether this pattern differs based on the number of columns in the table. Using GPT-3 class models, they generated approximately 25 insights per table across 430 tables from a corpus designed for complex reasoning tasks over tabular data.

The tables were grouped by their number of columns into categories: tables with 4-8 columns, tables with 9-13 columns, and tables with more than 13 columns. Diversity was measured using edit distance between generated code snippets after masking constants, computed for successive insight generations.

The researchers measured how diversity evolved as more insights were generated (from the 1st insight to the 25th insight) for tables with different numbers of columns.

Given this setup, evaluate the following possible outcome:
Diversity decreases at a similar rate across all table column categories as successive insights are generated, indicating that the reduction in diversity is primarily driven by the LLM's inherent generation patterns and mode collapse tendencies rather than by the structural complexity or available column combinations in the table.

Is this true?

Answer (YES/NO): NO